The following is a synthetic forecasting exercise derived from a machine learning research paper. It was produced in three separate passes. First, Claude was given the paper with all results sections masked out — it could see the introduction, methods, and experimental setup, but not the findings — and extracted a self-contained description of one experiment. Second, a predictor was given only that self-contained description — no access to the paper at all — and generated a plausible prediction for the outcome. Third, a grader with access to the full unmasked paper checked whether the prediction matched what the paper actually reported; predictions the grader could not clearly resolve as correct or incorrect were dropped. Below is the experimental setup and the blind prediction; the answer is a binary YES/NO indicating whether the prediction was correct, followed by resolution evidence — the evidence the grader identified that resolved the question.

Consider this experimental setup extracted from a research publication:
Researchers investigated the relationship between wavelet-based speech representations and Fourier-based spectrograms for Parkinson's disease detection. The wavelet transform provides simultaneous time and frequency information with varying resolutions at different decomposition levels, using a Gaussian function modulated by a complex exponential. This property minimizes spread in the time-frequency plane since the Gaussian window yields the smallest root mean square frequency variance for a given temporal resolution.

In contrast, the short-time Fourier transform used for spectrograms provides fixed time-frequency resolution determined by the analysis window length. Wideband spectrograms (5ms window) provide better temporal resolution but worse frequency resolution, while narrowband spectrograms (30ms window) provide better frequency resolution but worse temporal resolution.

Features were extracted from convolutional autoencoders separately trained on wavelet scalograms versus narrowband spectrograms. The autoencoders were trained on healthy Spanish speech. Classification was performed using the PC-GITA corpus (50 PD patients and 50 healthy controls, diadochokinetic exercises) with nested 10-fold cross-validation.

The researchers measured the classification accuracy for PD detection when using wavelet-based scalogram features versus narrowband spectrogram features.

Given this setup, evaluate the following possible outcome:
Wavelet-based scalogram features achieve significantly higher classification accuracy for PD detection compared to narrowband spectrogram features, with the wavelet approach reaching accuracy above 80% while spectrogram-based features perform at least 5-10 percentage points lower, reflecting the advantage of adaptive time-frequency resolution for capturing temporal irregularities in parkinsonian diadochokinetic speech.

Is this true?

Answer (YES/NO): NO